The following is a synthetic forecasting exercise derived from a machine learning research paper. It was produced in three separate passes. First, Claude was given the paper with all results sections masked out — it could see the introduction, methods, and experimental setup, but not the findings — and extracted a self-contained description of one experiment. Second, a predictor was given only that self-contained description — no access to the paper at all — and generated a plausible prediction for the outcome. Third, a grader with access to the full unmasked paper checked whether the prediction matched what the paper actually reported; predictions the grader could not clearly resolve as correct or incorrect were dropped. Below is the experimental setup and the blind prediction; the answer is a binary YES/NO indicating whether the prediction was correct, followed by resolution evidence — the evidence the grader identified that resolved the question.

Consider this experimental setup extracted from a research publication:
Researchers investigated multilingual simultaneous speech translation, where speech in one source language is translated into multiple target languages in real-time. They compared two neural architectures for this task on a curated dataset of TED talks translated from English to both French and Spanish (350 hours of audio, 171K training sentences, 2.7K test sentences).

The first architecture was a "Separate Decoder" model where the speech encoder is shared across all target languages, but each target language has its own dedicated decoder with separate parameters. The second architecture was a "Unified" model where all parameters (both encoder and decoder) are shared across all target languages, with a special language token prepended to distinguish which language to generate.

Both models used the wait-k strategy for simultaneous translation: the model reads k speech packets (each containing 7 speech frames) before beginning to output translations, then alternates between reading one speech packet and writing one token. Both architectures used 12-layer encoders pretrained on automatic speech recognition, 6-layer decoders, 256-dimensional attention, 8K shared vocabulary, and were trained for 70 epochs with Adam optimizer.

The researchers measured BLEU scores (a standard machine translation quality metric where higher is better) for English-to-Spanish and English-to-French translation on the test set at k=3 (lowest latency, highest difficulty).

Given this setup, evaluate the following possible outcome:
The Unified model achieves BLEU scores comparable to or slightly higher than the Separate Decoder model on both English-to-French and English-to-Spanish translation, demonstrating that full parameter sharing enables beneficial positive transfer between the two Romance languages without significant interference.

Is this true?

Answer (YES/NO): NO